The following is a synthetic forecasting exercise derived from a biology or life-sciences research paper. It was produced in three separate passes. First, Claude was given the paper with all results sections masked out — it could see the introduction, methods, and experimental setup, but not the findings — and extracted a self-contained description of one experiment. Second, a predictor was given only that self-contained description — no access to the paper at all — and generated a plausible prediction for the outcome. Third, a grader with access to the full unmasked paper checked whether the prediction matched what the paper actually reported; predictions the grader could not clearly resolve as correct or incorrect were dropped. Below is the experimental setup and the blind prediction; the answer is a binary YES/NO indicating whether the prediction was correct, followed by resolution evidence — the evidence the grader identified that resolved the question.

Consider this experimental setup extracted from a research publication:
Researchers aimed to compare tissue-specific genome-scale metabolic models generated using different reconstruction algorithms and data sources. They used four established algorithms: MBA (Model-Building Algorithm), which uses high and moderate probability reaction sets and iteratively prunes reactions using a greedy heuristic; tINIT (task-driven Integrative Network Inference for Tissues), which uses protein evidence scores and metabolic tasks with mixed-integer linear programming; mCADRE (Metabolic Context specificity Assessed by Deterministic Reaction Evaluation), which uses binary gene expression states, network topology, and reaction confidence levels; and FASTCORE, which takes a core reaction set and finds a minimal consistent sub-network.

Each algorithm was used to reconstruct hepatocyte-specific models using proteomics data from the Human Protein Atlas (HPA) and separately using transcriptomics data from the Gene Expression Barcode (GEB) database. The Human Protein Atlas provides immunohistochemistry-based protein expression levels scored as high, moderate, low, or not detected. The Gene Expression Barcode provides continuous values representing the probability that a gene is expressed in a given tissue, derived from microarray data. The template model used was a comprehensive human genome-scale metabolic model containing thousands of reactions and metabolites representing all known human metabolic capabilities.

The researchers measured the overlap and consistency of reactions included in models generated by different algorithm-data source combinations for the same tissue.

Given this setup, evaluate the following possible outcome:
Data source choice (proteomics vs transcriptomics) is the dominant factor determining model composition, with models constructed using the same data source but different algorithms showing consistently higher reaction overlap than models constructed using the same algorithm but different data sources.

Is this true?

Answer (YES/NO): YES